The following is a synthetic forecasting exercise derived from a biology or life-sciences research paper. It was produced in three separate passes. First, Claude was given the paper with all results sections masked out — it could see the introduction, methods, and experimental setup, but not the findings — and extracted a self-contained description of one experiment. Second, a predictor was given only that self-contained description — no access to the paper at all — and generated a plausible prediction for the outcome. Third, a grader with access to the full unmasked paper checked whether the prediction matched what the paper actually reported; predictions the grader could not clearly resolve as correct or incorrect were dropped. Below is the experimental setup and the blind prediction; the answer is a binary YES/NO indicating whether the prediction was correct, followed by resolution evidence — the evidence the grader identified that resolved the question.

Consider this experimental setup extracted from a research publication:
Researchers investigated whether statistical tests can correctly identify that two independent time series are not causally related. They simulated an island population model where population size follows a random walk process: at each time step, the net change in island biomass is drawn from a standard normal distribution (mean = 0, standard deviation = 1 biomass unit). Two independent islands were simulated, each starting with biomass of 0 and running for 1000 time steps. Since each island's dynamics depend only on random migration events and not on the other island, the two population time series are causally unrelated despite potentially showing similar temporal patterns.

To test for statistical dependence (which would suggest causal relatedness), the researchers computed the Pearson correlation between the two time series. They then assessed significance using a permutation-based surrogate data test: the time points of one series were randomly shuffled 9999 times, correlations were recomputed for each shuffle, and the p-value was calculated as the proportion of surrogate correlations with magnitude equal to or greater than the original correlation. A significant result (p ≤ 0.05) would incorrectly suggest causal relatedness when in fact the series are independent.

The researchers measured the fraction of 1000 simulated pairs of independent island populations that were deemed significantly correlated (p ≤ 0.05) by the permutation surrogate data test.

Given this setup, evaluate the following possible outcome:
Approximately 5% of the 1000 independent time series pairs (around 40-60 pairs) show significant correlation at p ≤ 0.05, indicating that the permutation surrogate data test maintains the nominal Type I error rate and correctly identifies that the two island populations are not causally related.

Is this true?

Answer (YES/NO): NO